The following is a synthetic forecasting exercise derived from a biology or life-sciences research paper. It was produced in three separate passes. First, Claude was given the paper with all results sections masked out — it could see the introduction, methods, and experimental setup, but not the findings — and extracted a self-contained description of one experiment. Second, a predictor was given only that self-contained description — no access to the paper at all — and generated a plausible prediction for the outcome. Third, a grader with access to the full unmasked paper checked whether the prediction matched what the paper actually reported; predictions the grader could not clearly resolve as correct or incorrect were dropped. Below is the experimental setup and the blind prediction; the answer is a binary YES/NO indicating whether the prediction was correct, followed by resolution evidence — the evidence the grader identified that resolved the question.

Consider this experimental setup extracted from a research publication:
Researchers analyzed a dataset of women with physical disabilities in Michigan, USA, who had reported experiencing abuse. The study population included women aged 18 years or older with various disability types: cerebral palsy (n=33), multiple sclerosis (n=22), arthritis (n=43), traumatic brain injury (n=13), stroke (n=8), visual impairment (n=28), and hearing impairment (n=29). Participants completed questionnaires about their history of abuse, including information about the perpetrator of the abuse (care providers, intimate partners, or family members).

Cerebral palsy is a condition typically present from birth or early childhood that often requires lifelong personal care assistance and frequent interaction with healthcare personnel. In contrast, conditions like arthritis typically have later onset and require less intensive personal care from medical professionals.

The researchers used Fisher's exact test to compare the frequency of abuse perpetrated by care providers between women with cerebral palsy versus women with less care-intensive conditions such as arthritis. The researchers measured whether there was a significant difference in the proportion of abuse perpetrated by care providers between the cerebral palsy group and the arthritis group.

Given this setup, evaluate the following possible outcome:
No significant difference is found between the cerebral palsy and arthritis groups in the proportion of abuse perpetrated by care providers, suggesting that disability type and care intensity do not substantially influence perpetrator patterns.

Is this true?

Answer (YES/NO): NO